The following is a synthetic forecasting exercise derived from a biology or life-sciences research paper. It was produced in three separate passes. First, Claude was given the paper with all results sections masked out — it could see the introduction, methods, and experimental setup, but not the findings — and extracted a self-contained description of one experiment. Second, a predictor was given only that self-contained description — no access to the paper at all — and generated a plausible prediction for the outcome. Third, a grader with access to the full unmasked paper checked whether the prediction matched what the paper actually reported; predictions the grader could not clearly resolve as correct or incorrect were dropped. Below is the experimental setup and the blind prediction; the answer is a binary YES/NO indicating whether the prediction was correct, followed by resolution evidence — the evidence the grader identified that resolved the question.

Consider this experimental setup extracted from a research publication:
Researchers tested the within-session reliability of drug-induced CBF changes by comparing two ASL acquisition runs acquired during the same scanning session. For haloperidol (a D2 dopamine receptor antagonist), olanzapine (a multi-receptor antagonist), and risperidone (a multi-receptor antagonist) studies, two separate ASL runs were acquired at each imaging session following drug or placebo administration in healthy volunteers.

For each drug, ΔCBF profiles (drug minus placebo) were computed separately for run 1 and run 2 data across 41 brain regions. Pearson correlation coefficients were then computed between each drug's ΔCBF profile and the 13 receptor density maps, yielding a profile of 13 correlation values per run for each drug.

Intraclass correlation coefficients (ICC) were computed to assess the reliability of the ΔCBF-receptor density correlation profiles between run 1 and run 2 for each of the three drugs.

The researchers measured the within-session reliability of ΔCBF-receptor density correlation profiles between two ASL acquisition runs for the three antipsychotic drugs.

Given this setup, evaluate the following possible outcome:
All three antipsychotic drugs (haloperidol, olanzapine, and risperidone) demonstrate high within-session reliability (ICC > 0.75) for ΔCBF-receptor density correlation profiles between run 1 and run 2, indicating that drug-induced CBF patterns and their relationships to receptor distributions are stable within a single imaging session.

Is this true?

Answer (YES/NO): YES